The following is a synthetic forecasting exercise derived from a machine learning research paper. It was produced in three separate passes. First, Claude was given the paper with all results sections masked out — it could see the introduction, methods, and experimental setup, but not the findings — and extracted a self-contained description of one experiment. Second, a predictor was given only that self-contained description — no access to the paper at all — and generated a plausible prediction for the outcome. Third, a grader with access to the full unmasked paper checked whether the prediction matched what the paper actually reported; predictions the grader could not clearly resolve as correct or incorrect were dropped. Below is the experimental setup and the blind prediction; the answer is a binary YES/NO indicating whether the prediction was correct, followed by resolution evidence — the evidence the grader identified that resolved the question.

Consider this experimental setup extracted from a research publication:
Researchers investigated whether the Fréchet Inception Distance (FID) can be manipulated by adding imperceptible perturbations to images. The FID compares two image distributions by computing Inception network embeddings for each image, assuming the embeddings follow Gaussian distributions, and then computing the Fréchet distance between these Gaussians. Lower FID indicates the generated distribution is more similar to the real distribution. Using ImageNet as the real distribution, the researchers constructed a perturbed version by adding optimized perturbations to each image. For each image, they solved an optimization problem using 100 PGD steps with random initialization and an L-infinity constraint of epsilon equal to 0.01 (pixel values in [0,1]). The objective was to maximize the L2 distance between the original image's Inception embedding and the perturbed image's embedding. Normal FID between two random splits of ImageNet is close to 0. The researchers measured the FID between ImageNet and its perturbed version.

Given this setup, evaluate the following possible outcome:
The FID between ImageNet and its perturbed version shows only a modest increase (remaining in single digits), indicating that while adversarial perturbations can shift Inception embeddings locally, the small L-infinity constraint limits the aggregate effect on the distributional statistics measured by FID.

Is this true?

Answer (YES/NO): NO